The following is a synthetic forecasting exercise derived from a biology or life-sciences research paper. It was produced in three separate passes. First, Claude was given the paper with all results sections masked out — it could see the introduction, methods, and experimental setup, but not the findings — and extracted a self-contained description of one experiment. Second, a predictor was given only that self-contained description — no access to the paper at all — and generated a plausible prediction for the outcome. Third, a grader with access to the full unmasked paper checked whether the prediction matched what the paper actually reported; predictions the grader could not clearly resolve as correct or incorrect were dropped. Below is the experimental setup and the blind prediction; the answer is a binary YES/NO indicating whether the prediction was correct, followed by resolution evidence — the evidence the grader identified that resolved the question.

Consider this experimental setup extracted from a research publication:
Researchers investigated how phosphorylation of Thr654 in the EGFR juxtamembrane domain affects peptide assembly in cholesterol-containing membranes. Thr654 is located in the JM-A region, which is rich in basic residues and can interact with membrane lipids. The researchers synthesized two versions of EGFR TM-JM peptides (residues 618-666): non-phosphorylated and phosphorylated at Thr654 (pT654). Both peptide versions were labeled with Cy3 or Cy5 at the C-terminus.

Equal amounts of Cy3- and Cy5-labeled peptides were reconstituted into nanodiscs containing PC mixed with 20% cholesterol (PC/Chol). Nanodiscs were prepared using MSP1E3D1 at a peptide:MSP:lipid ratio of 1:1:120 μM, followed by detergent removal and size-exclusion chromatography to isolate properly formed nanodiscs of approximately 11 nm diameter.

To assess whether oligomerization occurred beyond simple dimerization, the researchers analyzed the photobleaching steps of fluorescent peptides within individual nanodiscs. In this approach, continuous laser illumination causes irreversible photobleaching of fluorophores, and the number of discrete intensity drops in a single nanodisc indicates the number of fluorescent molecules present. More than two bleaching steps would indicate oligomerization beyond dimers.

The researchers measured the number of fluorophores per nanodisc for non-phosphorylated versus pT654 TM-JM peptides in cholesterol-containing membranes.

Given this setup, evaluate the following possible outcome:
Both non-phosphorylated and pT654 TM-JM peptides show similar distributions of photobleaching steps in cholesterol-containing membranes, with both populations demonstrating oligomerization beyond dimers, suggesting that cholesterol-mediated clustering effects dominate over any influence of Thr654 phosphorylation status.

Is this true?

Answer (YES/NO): NO